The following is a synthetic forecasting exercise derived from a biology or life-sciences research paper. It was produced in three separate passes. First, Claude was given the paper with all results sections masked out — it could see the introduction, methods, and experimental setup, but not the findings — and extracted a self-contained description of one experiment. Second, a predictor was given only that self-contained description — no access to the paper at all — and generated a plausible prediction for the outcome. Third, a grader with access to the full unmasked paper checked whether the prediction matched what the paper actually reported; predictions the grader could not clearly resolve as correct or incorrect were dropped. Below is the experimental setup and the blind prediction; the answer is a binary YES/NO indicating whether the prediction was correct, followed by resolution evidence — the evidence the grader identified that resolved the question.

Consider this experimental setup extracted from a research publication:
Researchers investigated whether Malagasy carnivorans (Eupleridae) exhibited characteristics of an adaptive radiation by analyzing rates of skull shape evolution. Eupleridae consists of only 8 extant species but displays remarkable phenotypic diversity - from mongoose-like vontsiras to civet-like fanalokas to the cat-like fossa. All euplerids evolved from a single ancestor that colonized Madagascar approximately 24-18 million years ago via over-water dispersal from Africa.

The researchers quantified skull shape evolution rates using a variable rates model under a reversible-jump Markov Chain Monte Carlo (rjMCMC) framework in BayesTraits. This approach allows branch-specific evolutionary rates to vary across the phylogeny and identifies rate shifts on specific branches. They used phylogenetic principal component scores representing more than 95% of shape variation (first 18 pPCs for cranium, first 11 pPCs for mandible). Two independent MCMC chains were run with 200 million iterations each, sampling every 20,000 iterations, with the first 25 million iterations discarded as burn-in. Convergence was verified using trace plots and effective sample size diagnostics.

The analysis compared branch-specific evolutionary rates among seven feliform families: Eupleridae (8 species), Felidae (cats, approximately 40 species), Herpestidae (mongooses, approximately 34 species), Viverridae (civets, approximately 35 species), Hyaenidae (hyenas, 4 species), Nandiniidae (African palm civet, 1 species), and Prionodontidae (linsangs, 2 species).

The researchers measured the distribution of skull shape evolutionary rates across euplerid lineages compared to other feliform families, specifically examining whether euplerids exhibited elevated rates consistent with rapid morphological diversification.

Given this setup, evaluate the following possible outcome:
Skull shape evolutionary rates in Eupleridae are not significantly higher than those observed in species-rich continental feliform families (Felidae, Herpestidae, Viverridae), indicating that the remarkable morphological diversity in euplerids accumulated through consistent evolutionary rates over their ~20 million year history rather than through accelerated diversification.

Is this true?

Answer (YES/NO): NO